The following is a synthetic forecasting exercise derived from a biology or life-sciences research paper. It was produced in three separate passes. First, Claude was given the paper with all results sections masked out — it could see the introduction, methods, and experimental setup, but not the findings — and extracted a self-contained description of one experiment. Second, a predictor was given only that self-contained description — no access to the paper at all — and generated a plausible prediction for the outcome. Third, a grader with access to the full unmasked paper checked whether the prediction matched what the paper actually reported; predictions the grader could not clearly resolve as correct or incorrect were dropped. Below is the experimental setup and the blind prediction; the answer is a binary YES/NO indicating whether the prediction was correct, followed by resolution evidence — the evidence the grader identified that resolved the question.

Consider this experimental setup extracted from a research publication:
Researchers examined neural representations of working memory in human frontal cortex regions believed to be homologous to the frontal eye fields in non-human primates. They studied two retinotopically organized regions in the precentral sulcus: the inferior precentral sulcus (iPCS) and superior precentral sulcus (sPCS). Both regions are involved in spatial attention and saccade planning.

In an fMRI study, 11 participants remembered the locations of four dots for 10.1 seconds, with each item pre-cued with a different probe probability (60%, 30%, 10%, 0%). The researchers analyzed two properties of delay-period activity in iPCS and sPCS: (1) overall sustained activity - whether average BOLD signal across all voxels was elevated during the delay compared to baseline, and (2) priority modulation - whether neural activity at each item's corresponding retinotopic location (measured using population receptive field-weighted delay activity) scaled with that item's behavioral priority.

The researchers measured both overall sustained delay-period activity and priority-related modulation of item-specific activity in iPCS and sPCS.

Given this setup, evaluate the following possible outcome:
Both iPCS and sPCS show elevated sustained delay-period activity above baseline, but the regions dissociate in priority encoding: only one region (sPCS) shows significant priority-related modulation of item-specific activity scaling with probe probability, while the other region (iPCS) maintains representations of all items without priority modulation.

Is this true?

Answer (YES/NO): NO